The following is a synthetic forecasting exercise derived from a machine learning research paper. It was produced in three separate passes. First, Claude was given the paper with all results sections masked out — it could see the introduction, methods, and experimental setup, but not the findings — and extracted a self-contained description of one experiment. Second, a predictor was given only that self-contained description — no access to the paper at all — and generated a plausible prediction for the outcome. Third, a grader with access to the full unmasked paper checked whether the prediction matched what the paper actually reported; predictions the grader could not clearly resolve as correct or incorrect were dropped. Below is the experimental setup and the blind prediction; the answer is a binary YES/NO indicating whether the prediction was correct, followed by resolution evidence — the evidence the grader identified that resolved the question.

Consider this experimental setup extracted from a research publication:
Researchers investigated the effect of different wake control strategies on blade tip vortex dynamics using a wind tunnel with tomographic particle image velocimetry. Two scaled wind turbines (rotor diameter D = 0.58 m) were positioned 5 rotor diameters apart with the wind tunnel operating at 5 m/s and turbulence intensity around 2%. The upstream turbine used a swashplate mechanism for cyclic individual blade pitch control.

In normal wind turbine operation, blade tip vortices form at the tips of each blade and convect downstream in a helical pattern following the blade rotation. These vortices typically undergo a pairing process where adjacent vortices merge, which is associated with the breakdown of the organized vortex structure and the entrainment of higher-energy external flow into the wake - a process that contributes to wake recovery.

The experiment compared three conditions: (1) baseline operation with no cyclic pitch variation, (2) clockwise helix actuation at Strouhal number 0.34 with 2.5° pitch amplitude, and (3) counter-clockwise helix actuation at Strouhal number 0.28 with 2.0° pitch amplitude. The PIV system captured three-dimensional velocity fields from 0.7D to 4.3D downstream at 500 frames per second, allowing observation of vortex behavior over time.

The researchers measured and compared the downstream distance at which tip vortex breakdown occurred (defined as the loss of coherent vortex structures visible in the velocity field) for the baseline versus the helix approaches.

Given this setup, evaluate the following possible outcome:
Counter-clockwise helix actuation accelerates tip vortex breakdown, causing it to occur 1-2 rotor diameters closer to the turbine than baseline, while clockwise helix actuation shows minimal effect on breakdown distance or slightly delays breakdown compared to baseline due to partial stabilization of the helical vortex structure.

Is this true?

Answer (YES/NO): NO